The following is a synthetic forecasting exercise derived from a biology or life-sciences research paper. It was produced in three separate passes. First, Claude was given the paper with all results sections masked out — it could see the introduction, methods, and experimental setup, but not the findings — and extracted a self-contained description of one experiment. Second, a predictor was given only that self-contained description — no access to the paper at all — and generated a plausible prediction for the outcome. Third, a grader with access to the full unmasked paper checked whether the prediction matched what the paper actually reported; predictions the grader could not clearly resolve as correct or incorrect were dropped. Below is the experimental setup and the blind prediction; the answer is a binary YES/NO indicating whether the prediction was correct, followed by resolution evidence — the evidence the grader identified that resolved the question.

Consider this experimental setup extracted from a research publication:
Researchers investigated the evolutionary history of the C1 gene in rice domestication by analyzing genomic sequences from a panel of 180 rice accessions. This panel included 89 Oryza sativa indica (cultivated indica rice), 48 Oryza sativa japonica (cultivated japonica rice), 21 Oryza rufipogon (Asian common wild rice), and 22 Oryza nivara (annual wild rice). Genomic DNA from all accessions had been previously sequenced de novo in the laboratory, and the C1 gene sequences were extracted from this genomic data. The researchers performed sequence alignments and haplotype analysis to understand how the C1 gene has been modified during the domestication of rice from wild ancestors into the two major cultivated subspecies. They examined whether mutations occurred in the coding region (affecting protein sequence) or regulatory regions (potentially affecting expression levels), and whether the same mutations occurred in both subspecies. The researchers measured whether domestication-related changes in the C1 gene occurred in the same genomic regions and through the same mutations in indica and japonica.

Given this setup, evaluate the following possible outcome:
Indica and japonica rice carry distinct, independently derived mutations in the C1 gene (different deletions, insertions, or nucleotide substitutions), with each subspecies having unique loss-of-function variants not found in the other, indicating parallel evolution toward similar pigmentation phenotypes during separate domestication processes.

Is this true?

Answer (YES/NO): YES